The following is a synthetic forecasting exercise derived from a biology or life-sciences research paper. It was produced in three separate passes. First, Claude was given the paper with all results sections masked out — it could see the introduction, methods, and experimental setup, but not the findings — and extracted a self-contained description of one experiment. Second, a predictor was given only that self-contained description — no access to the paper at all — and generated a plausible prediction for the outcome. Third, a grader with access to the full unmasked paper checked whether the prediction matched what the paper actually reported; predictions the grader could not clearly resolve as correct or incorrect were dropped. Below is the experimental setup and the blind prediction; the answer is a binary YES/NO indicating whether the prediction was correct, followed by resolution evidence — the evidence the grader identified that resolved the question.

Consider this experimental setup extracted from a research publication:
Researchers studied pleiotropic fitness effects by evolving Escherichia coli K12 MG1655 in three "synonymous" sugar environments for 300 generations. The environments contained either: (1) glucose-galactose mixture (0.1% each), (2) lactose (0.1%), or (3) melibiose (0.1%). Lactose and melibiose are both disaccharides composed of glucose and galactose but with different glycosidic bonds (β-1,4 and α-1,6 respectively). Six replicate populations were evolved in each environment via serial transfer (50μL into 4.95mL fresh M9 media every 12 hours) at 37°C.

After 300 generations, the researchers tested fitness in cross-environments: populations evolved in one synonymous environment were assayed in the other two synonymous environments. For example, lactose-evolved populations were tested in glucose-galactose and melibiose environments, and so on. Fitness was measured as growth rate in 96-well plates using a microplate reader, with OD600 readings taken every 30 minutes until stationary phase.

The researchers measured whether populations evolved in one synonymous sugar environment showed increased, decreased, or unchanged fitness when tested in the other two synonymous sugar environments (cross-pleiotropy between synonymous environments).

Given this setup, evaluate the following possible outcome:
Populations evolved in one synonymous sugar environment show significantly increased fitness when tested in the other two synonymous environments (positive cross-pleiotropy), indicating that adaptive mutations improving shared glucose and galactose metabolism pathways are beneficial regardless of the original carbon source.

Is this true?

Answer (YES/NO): YES